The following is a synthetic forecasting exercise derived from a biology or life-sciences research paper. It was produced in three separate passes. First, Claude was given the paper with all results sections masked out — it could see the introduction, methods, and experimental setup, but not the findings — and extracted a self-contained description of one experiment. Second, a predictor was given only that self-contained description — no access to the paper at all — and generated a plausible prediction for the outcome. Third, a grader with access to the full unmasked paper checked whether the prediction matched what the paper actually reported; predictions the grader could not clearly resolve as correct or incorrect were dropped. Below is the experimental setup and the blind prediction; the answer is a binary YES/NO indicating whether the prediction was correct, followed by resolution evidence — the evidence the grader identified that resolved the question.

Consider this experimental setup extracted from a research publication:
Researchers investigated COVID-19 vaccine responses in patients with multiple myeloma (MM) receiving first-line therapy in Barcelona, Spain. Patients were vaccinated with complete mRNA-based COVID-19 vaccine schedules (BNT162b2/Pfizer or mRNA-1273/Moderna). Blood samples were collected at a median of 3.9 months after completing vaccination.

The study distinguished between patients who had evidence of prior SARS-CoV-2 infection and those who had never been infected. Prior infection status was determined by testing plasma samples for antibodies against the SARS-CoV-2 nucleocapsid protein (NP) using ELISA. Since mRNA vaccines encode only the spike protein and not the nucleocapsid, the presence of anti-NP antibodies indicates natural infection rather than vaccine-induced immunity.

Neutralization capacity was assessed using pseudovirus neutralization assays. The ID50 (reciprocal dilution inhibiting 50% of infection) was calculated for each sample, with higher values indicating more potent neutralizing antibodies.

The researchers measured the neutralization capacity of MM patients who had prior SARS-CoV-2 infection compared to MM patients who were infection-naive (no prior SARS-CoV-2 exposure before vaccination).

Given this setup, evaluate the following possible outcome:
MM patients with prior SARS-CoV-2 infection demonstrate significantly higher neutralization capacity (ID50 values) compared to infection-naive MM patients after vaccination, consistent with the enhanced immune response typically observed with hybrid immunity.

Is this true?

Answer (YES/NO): YES